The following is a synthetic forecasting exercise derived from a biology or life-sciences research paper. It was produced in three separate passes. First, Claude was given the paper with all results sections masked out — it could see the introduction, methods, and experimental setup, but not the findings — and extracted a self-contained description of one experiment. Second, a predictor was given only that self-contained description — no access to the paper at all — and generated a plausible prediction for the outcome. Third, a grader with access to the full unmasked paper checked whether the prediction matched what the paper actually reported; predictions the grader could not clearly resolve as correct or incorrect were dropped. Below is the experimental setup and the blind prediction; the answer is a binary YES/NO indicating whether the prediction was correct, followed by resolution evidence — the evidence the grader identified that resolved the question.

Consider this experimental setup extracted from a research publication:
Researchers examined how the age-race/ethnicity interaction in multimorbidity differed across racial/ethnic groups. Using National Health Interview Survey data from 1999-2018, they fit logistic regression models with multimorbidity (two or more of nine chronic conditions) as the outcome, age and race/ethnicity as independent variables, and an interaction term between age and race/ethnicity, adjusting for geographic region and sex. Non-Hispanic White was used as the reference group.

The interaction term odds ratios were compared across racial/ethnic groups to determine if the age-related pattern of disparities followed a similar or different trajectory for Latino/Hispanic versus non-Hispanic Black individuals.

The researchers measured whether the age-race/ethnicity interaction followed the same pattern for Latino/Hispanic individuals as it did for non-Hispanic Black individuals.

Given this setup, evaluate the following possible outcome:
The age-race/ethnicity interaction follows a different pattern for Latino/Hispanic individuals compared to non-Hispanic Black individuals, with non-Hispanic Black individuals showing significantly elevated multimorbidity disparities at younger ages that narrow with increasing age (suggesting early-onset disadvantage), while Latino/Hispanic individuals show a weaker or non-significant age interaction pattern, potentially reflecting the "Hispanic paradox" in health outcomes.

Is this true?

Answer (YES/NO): NO